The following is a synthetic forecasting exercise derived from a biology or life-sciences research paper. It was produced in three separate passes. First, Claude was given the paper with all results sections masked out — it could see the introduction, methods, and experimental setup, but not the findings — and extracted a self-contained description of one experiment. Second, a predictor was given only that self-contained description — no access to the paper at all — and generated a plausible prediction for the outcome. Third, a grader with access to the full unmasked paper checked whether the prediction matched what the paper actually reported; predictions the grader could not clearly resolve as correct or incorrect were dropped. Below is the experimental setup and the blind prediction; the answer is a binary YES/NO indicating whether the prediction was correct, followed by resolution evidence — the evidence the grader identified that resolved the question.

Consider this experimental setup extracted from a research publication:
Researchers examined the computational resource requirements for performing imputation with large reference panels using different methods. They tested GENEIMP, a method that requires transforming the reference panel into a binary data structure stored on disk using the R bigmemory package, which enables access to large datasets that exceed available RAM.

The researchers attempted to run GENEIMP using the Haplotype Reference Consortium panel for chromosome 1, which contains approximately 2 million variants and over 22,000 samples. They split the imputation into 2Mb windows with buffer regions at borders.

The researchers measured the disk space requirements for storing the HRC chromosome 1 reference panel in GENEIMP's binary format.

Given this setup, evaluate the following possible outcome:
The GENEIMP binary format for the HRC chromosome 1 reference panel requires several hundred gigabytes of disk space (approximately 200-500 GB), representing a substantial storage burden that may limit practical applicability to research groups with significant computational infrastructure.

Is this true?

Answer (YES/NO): NO